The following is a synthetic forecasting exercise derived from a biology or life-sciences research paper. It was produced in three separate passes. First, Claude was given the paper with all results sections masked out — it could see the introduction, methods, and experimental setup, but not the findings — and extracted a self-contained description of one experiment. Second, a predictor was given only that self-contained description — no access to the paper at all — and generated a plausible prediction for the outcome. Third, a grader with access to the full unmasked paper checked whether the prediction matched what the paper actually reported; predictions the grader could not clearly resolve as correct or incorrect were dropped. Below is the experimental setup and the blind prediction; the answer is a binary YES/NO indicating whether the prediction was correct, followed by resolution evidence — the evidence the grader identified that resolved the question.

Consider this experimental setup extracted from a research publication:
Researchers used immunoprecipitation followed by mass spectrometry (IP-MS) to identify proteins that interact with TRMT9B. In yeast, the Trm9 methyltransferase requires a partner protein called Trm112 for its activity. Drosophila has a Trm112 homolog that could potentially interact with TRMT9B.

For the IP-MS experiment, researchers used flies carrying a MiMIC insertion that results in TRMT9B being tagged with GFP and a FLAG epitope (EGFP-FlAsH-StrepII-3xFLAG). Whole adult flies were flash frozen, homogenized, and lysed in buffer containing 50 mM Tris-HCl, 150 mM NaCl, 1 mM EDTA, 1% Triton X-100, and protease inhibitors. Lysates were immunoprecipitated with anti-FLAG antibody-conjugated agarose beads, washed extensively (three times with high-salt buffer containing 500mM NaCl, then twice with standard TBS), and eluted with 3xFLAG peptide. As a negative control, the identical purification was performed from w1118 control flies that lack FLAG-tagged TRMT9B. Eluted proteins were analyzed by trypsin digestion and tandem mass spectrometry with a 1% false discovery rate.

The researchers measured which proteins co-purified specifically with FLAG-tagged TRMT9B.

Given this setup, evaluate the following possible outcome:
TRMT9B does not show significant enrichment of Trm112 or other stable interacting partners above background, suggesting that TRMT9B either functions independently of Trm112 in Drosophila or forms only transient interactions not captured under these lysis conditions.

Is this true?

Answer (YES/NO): NO